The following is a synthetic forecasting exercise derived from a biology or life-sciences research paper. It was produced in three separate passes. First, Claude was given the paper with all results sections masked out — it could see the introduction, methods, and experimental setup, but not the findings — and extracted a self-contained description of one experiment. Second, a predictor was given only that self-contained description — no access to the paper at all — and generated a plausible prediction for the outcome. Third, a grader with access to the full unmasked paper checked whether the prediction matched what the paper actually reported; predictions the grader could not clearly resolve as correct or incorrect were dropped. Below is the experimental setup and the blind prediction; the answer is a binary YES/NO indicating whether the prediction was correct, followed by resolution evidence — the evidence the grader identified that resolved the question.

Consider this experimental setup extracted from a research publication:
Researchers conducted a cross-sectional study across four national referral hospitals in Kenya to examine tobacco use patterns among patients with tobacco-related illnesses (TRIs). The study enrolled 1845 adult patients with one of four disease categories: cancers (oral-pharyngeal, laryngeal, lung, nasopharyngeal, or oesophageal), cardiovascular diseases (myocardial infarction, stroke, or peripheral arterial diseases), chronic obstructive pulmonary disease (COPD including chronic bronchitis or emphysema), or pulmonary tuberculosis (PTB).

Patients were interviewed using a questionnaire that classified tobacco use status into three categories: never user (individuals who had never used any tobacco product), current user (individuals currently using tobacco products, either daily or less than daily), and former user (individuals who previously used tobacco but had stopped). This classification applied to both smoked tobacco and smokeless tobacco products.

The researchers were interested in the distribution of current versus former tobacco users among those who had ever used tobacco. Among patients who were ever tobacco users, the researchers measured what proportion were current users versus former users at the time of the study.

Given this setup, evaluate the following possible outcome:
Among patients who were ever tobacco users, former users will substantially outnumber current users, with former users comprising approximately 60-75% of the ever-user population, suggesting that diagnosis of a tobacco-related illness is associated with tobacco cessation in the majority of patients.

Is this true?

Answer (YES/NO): NO